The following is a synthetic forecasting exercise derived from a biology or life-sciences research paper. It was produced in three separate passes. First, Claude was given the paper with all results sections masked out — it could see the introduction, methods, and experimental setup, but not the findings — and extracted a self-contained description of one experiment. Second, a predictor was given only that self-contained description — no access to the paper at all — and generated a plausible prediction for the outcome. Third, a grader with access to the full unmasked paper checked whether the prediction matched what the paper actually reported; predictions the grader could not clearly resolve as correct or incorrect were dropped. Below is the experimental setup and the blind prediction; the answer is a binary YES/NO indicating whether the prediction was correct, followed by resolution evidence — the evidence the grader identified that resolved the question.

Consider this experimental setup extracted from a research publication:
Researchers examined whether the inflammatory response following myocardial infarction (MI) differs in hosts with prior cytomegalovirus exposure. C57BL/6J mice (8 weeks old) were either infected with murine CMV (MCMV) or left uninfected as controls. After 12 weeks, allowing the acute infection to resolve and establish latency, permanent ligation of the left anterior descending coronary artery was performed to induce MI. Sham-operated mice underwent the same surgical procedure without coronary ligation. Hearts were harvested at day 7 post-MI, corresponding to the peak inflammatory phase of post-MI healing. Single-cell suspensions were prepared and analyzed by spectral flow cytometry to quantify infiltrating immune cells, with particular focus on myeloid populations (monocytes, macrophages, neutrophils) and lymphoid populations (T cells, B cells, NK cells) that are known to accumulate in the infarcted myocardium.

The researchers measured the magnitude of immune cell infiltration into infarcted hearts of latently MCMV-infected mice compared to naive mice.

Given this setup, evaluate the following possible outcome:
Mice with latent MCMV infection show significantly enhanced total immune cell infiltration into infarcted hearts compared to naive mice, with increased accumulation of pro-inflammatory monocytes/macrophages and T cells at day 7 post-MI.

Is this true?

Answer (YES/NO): YES